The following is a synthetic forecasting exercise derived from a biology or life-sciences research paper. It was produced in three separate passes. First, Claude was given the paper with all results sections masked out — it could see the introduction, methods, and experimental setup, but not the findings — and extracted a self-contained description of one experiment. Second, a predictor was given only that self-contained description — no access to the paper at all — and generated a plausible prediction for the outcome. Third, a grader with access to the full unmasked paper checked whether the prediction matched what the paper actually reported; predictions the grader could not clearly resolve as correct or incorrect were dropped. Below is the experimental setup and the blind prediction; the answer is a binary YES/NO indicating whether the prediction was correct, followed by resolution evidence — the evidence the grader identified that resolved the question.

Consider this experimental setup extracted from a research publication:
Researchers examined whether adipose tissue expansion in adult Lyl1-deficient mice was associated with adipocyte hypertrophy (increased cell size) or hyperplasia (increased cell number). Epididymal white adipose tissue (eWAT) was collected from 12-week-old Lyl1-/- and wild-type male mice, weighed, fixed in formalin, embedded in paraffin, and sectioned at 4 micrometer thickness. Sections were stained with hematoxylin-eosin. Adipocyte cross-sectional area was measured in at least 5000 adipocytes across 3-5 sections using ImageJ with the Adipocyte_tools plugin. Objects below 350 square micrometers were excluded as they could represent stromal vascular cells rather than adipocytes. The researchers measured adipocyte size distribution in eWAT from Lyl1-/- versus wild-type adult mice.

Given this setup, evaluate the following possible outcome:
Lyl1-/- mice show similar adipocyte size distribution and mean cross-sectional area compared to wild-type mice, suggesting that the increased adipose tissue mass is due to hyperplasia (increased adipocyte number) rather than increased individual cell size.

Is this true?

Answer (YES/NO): NO